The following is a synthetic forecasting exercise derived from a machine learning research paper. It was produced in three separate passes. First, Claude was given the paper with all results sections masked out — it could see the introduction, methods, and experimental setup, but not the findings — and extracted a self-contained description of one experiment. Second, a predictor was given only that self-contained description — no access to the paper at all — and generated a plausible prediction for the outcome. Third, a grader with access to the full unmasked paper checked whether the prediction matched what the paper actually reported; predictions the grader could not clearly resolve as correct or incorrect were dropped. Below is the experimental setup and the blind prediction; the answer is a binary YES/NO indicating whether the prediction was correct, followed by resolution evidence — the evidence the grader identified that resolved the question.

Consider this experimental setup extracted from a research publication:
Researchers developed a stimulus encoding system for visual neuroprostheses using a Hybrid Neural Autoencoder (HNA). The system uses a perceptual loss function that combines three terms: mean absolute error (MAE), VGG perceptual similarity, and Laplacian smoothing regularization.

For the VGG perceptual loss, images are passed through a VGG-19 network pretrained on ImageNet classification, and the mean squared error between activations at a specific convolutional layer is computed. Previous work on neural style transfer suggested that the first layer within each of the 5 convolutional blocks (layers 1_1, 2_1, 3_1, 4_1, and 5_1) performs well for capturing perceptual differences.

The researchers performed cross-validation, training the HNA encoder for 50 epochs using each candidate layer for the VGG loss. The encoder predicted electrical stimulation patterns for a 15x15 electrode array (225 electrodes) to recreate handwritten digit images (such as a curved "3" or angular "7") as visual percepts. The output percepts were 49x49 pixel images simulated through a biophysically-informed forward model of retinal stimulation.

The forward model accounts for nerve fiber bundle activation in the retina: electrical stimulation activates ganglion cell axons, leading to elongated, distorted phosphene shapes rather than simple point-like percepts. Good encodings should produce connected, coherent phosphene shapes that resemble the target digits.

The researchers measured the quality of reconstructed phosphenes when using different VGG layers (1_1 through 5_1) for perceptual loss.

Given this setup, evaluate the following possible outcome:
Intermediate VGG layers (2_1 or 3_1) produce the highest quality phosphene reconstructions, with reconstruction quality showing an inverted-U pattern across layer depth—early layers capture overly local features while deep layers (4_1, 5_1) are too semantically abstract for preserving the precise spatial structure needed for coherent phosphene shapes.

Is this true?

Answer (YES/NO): NO